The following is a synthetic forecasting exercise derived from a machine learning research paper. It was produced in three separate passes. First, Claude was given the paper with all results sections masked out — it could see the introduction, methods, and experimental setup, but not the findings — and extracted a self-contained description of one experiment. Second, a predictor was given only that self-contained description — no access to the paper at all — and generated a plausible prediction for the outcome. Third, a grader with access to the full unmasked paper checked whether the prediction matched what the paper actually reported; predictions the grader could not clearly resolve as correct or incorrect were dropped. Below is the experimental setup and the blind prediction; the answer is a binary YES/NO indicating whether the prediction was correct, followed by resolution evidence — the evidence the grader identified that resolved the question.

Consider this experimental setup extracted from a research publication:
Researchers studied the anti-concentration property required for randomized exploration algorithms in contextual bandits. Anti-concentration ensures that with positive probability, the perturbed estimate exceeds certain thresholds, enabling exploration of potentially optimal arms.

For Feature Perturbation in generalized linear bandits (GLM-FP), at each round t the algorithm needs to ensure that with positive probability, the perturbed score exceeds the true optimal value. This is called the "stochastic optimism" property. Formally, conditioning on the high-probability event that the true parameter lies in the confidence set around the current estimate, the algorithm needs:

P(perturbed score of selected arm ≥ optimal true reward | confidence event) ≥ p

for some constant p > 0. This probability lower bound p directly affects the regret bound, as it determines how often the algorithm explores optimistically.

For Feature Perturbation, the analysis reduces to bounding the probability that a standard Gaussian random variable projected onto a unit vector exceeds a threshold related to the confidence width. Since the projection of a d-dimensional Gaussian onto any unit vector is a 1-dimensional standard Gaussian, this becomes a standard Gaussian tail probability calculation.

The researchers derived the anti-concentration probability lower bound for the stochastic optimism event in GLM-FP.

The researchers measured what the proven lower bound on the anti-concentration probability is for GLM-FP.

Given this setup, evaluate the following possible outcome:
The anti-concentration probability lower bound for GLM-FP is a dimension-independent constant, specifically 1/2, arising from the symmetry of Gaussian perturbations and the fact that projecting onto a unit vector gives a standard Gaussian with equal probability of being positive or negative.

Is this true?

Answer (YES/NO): NO